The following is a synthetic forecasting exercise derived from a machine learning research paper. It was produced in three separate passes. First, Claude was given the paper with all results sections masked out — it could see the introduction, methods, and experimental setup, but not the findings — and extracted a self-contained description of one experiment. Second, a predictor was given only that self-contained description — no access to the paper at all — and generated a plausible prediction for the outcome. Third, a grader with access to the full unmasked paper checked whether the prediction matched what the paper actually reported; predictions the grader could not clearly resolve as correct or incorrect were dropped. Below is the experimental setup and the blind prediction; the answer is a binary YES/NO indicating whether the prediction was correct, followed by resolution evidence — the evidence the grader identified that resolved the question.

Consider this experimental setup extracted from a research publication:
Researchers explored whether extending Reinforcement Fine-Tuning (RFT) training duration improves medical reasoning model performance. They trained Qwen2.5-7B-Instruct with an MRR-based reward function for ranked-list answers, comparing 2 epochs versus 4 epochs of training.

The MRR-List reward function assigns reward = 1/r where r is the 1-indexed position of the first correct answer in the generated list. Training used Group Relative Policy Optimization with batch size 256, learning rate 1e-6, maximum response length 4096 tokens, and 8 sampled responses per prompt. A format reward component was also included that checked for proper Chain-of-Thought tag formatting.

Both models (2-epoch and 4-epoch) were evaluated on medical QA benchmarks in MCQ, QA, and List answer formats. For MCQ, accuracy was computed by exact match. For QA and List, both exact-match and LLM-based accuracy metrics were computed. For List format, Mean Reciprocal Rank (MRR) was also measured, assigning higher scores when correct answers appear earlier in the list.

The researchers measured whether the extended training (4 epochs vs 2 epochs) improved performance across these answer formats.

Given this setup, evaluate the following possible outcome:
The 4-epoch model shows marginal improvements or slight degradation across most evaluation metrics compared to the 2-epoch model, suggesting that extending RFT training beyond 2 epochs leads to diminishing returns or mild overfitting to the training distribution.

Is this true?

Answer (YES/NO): YES